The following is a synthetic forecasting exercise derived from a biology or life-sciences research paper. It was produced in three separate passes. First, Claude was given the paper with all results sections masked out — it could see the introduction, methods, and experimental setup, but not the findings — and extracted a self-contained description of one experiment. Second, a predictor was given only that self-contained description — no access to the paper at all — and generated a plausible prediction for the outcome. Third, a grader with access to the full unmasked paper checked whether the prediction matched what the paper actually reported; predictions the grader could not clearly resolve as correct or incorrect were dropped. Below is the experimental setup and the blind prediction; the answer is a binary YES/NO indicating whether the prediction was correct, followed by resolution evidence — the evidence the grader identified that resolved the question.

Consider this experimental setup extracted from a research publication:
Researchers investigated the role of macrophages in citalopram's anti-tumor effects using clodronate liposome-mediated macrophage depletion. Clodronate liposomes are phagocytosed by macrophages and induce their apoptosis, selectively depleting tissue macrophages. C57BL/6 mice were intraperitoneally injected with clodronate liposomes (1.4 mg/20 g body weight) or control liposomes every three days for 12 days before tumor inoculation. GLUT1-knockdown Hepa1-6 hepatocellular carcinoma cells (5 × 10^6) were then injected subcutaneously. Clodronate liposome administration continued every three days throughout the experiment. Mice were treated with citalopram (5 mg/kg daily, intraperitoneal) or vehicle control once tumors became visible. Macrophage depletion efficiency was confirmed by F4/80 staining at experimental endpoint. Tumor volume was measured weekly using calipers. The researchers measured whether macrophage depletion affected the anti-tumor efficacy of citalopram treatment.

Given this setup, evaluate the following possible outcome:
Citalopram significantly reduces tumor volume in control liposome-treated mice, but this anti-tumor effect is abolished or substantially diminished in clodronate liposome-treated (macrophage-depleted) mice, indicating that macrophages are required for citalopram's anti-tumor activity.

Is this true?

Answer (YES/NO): YES